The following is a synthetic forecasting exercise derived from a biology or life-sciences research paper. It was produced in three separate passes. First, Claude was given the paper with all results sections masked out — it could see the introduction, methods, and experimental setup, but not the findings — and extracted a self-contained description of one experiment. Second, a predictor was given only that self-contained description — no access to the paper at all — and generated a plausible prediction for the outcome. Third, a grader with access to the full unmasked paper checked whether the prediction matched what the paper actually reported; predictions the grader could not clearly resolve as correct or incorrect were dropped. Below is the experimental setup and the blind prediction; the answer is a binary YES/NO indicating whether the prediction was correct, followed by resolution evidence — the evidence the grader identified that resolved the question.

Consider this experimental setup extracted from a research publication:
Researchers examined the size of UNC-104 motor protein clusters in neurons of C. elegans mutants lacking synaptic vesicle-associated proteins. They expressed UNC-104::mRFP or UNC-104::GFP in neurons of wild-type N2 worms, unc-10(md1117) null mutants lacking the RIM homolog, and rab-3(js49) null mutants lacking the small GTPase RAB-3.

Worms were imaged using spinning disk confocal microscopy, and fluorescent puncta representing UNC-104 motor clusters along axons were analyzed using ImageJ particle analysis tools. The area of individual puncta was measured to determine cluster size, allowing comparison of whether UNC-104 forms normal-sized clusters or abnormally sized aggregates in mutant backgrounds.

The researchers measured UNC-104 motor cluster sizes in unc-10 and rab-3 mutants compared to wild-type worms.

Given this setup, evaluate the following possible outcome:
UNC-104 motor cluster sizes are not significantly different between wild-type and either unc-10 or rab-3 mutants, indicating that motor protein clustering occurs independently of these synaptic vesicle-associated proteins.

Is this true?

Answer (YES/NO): NO